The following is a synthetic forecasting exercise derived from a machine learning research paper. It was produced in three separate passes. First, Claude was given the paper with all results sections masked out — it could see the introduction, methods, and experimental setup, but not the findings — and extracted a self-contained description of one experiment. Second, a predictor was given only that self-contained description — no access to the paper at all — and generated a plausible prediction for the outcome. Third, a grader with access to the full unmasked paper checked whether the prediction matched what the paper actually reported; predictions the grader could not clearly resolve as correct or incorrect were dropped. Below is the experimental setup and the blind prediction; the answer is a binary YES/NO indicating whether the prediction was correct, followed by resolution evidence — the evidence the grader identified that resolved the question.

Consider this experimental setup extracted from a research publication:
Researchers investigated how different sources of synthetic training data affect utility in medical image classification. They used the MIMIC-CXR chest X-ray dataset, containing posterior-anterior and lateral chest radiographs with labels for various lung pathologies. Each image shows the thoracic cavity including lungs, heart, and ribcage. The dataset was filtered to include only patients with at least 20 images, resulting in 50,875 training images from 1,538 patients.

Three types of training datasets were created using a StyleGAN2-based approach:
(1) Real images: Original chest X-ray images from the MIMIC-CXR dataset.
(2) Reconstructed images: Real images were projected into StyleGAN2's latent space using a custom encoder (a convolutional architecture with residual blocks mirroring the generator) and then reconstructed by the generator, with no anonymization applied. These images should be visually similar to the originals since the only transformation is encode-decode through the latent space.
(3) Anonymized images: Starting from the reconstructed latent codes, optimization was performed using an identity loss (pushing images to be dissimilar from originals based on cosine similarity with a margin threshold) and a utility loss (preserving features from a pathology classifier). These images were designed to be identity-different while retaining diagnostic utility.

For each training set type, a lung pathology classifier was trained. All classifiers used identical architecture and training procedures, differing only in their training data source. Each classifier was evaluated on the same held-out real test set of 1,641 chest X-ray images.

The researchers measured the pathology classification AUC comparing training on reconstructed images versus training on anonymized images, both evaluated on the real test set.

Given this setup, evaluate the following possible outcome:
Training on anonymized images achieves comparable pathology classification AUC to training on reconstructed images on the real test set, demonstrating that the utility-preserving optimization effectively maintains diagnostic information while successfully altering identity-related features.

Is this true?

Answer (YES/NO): YES